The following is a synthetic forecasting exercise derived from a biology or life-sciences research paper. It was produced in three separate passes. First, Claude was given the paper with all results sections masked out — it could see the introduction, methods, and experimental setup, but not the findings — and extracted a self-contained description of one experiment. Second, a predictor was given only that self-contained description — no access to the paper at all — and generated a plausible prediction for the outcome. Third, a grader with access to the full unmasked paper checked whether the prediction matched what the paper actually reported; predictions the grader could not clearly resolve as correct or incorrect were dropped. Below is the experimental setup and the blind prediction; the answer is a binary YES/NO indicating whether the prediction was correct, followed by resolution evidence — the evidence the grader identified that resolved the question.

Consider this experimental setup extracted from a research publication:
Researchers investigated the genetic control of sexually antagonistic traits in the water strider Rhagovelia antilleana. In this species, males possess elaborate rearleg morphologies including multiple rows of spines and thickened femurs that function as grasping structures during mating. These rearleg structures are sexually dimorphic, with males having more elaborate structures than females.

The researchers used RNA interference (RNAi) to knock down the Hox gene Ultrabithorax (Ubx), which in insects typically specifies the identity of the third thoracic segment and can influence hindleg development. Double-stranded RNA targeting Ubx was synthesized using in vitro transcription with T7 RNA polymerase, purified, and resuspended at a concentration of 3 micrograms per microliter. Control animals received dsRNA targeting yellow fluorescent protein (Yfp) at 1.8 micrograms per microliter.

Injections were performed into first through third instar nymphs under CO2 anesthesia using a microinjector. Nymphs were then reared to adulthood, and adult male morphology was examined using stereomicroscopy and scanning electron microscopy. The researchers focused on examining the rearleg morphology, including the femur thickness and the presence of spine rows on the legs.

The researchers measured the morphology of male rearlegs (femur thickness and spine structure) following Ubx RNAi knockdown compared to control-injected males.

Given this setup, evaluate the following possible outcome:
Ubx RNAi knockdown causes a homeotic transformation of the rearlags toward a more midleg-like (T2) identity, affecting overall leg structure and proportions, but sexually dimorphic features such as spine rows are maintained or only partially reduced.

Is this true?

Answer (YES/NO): NO